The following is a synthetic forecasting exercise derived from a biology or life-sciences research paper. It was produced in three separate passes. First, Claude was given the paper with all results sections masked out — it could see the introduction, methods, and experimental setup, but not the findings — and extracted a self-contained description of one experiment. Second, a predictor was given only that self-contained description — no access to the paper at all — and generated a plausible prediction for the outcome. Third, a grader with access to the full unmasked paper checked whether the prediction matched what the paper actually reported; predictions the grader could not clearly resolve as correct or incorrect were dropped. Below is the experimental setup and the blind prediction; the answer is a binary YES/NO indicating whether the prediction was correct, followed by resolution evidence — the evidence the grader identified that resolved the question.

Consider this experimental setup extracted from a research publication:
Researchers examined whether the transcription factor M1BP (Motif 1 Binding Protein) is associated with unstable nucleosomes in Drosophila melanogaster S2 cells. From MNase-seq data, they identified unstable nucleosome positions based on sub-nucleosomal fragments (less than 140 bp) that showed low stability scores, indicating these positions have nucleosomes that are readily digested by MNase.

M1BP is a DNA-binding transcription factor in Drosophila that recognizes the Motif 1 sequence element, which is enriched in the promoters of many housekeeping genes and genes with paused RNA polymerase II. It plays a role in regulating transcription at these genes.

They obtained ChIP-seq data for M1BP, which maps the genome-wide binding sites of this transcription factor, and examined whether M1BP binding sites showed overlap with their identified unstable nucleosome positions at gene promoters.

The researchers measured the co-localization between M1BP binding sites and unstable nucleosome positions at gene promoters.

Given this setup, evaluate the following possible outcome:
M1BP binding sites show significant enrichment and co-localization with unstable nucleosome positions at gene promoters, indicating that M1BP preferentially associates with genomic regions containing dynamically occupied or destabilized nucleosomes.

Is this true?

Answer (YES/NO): YES